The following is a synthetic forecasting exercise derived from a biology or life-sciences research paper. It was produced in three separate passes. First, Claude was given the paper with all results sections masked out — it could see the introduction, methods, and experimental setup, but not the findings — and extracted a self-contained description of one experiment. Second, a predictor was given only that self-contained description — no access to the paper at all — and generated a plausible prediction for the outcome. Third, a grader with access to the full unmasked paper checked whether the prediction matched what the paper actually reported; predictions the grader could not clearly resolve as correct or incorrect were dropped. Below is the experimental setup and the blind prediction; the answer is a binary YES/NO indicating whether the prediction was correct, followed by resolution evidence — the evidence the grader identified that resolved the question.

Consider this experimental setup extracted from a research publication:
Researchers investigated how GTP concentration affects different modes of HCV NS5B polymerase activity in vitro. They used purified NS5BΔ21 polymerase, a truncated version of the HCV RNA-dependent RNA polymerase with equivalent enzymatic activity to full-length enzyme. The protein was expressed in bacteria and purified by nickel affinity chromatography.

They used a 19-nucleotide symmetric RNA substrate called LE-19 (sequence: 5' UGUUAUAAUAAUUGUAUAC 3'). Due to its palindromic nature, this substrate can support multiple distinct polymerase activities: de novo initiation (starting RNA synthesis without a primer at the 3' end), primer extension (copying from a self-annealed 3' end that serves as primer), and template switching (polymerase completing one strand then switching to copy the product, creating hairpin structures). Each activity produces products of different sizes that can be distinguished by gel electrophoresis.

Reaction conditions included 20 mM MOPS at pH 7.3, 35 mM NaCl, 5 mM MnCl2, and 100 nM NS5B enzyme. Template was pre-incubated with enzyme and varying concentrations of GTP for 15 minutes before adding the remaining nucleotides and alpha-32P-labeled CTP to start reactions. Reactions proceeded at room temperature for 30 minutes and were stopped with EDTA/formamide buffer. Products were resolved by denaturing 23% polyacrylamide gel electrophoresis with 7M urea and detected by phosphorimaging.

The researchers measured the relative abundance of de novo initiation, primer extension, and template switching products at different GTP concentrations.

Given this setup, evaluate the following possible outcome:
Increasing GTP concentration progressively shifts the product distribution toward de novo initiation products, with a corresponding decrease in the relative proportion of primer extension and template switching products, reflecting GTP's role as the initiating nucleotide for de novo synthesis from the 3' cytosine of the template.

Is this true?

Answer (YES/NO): NO